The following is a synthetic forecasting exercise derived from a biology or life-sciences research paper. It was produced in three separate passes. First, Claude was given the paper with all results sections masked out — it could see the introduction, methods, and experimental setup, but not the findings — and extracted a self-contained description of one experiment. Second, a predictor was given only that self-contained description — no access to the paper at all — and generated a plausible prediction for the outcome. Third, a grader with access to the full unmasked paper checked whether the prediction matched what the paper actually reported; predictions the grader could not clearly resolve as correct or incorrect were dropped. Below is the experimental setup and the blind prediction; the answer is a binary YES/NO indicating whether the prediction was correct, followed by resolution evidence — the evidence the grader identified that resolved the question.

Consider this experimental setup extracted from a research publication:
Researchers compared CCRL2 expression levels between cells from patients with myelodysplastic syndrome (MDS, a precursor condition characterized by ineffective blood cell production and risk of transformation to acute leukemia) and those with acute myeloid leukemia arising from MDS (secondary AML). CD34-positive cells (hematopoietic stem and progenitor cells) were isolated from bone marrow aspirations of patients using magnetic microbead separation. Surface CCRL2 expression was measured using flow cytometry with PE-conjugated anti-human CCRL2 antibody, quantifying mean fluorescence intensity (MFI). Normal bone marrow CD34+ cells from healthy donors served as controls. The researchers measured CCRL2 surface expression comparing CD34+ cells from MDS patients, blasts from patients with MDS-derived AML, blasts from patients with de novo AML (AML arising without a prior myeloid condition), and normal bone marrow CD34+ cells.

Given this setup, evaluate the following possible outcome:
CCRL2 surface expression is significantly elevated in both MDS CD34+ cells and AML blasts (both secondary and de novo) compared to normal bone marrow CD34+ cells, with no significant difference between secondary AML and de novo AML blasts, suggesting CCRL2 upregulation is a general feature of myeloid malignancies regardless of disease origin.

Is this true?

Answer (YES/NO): NO